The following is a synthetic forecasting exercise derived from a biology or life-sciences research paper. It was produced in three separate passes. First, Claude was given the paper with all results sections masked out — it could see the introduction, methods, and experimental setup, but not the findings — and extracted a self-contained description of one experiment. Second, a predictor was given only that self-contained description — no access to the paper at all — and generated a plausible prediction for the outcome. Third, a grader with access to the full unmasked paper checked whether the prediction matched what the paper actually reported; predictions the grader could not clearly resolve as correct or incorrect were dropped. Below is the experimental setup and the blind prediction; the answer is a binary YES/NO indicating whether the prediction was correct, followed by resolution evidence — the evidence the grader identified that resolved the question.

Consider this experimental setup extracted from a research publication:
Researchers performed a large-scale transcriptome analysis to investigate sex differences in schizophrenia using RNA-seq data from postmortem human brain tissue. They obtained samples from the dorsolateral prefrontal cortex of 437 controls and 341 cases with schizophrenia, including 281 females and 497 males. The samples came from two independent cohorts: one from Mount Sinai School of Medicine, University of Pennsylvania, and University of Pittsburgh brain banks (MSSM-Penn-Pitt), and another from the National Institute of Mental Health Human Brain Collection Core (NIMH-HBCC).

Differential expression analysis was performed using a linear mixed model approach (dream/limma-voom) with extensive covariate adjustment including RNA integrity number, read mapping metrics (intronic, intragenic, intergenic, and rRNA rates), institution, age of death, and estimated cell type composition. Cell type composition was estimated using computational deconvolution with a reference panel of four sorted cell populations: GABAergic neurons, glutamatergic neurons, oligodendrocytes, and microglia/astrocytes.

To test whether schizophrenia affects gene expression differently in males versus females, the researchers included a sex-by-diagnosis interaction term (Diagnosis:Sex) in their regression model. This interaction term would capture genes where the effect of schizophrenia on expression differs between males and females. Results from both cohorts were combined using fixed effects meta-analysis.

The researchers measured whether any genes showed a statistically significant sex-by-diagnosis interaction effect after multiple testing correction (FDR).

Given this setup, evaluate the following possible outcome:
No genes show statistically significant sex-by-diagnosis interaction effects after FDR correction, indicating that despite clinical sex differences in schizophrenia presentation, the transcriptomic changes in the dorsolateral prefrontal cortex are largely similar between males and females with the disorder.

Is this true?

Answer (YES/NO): YES